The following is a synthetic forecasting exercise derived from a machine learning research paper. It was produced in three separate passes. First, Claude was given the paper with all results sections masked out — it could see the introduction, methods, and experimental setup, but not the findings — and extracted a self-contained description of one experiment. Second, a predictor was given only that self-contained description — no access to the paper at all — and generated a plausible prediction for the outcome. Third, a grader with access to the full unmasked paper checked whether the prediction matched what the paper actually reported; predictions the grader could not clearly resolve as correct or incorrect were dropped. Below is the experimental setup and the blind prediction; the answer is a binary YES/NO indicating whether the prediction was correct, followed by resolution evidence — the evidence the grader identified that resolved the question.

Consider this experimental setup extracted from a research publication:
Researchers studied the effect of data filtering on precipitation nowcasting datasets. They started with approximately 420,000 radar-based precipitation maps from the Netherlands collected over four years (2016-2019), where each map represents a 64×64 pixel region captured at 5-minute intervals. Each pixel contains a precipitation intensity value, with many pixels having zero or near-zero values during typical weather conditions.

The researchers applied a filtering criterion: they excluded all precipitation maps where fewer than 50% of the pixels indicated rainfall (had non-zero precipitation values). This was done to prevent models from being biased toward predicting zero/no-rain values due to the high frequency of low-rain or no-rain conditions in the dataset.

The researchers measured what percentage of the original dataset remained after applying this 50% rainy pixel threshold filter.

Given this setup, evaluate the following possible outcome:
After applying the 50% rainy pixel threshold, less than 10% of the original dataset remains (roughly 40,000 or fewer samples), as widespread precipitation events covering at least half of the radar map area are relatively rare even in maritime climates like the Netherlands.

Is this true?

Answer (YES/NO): YES